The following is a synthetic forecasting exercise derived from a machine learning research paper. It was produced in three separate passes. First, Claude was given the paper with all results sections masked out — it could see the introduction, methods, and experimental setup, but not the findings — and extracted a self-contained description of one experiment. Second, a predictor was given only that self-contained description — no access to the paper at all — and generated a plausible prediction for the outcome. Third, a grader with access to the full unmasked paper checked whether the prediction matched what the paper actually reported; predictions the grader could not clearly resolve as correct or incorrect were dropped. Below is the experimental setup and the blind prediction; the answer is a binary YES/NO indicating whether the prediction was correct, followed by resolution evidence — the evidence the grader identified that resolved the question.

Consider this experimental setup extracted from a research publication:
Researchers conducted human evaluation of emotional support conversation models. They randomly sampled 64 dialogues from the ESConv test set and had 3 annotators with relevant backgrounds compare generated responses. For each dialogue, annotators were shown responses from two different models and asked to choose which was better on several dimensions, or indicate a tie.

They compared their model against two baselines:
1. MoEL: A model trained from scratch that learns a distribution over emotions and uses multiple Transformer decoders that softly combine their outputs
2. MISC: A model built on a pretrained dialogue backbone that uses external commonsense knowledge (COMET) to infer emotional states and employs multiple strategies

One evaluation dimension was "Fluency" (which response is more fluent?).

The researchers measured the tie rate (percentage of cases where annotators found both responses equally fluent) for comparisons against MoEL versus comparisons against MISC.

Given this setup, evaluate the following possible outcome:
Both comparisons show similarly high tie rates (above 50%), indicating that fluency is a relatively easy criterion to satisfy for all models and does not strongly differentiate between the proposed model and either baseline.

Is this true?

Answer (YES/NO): NO